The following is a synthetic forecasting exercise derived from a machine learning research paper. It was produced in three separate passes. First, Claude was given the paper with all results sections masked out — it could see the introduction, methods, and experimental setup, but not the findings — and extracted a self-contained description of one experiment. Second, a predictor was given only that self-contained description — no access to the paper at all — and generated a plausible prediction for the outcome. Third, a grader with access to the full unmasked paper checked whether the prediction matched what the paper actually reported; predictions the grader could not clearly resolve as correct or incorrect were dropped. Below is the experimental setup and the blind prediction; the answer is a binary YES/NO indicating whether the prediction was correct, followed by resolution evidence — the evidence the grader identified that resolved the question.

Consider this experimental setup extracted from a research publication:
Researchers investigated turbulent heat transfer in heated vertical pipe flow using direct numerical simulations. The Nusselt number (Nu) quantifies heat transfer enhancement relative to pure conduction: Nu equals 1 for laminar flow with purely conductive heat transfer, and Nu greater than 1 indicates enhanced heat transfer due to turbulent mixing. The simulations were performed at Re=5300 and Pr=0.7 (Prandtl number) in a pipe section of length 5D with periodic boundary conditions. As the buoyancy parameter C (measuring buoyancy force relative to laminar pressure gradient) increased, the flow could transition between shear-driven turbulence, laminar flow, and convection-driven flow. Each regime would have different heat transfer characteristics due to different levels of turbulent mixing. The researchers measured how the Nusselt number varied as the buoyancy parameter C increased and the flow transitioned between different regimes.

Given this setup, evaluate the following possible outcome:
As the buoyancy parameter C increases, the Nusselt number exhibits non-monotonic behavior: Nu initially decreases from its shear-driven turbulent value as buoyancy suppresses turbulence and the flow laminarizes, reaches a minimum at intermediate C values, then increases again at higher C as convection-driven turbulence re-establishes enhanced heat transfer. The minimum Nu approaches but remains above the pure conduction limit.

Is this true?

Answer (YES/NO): NO